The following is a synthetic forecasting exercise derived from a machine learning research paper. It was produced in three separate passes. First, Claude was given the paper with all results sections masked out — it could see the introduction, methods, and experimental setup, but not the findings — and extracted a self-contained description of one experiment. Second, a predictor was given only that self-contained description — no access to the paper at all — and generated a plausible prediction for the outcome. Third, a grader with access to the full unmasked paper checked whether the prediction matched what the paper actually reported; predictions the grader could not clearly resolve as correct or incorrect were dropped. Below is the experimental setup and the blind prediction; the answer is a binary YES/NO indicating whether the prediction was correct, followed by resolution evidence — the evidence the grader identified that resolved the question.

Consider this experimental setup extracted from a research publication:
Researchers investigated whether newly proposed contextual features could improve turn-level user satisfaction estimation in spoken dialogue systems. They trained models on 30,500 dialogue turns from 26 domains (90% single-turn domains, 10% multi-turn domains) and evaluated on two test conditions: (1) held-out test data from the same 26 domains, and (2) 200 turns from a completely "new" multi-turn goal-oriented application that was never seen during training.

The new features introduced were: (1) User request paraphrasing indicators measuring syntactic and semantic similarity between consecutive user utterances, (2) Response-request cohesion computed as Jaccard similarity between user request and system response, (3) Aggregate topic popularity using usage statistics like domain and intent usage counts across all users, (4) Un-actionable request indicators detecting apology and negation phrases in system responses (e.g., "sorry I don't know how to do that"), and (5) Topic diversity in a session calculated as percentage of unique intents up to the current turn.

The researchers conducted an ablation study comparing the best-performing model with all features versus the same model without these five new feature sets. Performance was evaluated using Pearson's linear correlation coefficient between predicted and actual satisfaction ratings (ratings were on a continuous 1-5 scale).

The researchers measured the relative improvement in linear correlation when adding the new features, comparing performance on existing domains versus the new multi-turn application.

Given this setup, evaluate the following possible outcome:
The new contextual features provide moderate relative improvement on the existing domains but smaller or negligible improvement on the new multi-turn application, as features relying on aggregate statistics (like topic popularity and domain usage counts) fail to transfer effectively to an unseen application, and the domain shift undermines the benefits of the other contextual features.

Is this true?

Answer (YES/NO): NO